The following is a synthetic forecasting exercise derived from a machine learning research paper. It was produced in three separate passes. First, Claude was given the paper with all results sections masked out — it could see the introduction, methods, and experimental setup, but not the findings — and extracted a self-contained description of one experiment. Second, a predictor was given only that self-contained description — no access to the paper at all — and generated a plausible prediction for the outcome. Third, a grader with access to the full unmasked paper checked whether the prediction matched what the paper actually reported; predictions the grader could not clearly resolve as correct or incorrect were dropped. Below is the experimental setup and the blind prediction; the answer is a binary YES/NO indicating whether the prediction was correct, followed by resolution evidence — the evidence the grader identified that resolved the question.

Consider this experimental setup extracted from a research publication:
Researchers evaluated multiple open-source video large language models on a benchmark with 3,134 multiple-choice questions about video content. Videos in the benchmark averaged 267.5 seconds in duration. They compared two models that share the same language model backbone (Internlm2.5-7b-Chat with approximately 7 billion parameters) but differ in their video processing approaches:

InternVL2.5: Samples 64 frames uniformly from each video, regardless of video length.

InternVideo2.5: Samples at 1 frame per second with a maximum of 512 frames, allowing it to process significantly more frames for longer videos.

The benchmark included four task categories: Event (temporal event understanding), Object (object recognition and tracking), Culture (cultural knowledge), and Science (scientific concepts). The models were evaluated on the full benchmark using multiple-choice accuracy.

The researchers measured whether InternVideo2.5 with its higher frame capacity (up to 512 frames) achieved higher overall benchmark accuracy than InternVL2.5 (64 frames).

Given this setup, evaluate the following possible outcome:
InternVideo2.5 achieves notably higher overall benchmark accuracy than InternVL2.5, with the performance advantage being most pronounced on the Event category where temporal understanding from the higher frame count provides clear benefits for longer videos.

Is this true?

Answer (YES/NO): NO